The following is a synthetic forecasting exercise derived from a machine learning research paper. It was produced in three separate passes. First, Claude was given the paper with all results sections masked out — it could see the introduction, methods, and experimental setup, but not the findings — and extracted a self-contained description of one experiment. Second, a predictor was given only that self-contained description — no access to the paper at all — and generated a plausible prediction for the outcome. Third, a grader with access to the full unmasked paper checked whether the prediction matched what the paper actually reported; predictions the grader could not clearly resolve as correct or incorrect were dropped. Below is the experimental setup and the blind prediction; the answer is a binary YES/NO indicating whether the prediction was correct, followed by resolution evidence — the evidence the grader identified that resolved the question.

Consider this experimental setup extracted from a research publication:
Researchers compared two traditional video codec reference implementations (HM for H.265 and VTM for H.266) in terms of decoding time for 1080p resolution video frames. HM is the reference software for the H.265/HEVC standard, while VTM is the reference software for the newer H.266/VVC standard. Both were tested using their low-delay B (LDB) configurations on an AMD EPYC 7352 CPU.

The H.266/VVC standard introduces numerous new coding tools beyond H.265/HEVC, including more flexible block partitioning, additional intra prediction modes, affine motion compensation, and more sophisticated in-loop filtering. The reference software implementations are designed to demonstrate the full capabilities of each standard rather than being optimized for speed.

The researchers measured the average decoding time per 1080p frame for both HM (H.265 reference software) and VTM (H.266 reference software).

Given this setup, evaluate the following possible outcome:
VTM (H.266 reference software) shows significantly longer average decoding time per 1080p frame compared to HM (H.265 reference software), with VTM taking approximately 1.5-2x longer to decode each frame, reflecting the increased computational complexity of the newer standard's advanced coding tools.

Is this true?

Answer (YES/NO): NO